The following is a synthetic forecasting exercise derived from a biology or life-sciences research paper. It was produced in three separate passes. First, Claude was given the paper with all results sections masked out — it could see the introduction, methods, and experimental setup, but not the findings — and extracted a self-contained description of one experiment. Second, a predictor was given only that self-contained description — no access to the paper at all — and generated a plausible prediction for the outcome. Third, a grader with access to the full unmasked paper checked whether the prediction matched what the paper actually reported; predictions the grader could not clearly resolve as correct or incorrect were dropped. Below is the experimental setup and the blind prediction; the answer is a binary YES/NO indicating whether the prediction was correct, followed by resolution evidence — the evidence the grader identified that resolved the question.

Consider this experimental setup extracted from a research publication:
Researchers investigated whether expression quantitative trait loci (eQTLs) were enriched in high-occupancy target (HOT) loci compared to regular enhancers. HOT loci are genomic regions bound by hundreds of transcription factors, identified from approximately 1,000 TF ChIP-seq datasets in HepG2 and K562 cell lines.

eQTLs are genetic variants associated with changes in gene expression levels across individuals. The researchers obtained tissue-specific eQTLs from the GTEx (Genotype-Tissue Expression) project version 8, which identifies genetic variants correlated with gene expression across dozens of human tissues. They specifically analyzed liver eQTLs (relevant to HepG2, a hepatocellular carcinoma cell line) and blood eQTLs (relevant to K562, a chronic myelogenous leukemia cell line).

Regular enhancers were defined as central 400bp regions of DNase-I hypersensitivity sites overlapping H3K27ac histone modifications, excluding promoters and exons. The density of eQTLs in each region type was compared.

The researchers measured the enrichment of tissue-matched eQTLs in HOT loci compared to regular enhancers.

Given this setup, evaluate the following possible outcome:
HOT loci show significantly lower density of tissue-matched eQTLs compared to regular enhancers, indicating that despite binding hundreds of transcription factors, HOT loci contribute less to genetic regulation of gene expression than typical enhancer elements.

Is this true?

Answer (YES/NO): NO